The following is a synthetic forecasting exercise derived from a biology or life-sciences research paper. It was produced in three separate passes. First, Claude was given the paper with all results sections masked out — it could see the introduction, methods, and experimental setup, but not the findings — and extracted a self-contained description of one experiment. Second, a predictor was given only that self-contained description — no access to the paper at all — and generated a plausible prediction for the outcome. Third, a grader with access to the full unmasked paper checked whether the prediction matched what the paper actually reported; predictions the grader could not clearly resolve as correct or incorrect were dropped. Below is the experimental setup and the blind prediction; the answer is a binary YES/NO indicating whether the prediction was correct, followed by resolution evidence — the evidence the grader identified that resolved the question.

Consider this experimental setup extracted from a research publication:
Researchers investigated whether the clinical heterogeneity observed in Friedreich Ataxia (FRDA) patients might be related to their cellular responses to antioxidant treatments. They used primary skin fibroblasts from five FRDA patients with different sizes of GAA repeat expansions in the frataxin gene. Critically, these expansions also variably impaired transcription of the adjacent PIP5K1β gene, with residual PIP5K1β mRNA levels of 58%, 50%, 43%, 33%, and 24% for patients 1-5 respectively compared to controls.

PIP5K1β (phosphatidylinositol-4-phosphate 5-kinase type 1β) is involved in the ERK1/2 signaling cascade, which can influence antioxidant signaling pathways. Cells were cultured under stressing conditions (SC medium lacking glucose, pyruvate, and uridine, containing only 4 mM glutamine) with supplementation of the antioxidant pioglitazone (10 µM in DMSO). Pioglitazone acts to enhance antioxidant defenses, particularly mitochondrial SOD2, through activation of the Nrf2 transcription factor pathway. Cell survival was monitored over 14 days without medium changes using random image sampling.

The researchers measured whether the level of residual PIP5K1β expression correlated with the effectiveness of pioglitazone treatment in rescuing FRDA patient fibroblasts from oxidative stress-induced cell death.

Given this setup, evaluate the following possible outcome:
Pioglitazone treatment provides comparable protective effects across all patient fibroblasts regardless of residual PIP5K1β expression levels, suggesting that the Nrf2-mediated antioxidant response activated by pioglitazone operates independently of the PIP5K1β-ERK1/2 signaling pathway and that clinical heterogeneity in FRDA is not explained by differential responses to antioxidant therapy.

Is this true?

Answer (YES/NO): NO